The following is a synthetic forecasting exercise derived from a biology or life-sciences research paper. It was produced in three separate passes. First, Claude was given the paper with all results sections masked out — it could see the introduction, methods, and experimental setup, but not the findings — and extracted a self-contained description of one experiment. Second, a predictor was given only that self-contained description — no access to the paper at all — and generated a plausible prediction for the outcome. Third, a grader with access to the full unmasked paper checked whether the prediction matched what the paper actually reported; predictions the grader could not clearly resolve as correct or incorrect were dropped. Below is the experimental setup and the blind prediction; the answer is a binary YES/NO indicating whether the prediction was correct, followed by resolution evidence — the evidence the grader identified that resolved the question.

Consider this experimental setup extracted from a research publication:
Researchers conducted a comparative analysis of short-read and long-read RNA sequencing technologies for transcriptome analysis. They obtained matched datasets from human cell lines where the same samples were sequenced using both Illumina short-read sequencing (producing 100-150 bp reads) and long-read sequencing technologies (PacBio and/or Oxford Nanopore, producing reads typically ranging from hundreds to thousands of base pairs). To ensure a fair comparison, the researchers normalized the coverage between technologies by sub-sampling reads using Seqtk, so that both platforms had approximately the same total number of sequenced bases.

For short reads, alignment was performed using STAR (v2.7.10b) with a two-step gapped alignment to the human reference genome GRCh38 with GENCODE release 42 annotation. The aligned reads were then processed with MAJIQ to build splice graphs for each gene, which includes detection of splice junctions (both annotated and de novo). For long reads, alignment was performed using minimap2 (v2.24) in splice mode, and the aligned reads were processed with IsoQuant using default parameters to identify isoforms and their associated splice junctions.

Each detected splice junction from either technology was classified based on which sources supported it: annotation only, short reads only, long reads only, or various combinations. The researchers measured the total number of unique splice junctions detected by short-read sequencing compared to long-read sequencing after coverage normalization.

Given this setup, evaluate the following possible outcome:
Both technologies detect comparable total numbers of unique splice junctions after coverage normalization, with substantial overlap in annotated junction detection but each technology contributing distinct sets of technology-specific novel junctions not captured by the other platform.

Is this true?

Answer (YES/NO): NO